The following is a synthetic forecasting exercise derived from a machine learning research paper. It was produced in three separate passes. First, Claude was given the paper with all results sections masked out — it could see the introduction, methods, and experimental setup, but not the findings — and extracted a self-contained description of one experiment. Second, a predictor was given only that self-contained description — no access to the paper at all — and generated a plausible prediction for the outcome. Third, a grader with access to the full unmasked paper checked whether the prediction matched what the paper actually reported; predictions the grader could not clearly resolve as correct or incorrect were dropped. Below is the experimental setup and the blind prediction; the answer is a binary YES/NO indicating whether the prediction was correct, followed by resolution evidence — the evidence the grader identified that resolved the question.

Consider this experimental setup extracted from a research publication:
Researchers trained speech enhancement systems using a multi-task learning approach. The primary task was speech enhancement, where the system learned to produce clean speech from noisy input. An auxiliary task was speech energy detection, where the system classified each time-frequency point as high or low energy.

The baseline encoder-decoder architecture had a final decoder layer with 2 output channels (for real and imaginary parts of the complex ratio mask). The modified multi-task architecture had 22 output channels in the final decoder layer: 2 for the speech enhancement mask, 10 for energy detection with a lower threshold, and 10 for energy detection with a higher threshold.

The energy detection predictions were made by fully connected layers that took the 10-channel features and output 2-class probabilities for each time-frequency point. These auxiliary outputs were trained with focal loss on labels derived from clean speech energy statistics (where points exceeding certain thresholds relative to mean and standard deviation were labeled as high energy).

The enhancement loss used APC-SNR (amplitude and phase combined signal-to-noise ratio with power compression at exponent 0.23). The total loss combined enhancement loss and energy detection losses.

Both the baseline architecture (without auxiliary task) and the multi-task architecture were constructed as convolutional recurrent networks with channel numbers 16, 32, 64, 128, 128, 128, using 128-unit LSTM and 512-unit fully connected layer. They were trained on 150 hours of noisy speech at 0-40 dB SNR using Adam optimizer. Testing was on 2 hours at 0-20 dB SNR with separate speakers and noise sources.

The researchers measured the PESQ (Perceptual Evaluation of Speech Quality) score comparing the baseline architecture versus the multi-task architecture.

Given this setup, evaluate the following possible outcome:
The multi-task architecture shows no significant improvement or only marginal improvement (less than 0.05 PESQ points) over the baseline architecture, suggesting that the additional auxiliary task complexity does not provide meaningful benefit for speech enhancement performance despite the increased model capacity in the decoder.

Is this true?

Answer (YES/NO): NO